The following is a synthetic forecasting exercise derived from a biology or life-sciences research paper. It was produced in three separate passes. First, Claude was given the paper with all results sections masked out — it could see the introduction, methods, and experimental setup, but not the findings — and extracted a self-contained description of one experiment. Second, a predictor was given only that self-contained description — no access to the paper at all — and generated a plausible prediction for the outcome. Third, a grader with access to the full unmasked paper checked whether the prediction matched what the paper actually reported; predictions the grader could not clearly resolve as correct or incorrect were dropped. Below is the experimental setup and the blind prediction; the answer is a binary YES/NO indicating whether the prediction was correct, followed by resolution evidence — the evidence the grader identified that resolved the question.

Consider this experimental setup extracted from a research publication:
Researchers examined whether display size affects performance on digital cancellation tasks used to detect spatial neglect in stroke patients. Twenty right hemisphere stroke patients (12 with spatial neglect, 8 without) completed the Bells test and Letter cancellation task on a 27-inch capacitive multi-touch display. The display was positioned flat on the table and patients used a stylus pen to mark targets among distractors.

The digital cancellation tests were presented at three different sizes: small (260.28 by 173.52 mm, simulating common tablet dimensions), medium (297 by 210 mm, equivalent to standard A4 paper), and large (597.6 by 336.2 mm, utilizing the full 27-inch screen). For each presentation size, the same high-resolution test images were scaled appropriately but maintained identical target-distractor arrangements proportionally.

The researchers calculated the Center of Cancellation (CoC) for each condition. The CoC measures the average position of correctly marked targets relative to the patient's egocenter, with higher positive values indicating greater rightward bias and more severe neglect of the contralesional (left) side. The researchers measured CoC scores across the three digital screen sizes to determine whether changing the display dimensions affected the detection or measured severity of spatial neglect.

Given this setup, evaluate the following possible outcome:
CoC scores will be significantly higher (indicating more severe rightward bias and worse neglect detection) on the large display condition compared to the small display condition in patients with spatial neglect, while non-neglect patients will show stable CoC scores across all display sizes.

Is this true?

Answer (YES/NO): NO